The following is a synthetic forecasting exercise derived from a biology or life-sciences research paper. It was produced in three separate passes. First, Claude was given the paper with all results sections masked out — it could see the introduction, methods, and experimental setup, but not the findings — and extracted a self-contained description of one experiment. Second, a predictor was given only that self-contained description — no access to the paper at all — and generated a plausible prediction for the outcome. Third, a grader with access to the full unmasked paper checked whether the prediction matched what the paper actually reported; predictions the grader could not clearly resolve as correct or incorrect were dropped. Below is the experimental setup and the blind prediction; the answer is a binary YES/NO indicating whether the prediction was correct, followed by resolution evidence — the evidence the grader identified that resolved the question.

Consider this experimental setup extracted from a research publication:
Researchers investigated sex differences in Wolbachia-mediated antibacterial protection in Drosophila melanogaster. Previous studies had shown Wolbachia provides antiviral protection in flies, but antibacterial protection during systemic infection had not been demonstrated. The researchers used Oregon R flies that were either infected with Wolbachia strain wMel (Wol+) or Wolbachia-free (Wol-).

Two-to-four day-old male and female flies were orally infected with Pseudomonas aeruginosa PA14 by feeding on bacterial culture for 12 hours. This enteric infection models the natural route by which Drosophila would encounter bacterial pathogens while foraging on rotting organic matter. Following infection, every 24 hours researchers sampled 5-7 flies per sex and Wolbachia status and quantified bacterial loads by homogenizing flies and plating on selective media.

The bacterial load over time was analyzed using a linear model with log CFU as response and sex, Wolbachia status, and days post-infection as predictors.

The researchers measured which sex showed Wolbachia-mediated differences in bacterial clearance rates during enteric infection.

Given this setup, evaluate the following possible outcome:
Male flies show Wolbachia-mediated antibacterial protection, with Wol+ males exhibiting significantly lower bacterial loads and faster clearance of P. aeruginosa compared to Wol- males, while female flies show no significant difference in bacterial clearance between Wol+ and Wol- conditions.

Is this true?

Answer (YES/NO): NO